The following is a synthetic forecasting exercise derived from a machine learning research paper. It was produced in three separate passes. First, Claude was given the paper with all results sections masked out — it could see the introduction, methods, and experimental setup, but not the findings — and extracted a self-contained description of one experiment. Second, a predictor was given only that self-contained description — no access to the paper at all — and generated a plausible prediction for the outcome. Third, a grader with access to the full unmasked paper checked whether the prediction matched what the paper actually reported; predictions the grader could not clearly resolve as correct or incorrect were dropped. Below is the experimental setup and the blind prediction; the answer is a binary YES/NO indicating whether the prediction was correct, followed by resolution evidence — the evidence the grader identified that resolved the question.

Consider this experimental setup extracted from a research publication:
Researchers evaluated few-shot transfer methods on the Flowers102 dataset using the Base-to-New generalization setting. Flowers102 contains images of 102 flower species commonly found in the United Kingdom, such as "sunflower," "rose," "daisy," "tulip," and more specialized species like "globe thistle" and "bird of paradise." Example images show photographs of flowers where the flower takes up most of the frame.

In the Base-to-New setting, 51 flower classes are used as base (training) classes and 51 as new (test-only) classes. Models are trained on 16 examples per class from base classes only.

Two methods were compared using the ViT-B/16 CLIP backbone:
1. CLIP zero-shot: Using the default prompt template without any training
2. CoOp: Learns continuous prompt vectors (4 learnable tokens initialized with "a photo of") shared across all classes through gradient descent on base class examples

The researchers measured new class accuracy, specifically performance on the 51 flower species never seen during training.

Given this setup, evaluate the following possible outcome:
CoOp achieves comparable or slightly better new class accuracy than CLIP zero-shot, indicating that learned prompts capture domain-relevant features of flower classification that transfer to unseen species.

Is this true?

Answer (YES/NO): NO